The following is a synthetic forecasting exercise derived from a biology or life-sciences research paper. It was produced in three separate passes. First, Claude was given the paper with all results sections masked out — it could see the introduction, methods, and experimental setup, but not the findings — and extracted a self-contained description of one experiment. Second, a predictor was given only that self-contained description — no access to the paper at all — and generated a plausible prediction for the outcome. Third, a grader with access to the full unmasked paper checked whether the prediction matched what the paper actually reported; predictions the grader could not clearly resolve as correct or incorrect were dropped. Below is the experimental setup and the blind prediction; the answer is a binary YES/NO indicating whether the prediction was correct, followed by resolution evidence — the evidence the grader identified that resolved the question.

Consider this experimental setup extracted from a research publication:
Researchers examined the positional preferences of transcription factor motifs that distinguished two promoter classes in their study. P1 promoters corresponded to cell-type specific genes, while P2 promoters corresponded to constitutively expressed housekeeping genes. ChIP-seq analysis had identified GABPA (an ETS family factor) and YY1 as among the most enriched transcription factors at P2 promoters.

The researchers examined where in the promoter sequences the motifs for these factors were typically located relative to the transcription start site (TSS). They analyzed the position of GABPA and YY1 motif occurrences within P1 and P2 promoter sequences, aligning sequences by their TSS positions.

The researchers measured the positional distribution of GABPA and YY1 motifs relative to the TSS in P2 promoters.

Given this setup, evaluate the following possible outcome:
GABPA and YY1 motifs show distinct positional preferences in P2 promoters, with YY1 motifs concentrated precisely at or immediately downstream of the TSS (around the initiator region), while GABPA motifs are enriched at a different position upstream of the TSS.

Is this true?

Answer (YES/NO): YES